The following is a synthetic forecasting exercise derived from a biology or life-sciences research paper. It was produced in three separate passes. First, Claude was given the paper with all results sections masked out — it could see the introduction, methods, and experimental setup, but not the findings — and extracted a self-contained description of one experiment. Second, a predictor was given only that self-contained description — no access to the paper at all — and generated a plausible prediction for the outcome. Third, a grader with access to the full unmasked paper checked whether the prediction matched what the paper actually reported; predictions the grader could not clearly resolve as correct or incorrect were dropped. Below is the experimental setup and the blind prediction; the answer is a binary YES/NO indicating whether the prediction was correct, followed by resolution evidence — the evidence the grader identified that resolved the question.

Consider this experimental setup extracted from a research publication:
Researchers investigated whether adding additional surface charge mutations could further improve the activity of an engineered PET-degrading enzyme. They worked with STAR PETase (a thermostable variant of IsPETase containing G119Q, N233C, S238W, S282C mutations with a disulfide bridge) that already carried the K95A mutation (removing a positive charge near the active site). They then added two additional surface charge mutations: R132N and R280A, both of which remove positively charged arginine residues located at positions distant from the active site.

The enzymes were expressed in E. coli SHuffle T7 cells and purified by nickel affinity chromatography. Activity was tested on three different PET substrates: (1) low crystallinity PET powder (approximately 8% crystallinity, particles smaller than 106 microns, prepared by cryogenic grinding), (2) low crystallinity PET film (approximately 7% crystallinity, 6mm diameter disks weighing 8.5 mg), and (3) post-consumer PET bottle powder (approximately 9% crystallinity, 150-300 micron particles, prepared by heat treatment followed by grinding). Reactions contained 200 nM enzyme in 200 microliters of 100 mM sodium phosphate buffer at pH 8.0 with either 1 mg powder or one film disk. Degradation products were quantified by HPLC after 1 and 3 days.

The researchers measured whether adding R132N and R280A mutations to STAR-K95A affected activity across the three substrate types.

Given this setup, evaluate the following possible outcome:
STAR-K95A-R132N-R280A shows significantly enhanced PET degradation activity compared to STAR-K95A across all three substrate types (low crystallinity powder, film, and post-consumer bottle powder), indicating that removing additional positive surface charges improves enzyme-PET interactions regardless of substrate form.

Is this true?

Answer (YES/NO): NO